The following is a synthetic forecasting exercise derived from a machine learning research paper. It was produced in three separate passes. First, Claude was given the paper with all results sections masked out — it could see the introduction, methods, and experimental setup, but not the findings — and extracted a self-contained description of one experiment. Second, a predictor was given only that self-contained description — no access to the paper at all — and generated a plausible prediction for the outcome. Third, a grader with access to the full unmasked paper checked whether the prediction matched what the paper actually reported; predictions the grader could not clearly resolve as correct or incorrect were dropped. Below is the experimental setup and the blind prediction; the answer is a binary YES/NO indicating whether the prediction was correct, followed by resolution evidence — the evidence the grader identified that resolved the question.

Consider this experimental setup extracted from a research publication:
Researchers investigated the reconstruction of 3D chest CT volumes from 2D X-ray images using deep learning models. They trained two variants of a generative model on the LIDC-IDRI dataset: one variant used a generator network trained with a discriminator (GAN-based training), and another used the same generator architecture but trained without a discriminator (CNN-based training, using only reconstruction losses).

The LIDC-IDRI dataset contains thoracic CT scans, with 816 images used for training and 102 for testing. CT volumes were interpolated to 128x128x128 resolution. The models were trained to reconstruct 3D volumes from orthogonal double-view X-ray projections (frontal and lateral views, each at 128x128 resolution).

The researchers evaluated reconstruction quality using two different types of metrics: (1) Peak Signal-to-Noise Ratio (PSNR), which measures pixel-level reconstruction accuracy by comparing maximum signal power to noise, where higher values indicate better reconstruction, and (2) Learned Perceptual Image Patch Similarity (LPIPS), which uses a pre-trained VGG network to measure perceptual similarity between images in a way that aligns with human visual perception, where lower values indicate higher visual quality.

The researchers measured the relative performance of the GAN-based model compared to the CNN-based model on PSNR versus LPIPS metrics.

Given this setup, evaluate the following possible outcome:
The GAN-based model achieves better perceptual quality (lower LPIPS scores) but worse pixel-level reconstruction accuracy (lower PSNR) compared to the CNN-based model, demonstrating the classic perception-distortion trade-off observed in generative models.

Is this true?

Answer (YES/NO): YES